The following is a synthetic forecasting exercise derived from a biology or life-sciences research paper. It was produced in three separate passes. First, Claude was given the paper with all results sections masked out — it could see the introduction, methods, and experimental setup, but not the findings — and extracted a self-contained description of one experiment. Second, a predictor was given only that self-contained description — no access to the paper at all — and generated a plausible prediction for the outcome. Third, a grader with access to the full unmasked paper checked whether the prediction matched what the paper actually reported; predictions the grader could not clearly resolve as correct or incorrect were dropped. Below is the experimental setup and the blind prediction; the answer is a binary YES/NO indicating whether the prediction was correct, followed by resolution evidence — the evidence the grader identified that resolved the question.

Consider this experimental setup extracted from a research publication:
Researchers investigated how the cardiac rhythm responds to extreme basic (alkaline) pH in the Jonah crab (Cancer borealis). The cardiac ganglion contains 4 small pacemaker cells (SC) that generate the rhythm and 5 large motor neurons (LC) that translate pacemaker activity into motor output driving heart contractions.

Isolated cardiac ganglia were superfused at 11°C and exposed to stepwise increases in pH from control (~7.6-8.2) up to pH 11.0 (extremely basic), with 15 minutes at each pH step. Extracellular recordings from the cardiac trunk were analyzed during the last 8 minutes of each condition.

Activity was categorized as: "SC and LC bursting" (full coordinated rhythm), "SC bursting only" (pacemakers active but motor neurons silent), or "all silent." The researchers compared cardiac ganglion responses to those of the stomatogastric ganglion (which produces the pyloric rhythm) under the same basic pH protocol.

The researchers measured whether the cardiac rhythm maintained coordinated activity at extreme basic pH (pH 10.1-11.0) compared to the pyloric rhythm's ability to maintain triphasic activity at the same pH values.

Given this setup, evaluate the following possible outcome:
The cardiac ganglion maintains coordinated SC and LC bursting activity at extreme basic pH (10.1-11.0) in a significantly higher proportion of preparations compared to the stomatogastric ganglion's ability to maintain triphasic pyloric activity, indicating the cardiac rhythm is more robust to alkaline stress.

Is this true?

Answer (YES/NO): NO